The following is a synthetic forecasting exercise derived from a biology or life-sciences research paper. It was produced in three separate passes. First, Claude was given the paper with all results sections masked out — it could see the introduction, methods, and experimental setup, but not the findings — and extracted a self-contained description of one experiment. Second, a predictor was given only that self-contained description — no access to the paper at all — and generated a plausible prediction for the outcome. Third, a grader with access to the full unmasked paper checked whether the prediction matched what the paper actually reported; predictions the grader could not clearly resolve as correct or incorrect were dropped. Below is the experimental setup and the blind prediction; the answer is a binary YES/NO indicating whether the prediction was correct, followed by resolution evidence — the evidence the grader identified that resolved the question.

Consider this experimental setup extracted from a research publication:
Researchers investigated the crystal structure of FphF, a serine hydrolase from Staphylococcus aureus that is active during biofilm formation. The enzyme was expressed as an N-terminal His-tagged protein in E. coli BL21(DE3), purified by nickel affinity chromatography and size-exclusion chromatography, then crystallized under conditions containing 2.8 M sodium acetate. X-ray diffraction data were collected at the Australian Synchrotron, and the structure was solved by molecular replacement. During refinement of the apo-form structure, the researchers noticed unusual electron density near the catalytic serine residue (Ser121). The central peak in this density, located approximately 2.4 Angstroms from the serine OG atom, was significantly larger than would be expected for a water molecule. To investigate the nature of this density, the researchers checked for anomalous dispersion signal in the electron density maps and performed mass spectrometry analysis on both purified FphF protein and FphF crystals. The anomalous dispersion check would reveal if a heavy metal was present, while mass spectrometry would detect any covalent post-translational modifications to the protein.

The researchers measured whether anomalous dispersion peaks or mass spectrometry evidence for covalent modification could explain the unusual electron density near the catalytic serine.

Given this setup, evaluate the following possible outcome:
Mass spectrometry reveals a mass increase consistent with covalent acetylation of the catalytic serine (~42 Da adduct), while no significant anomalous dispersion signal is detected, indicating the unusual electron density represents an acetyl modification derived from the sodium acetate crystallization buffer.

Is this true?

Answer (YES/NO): NO